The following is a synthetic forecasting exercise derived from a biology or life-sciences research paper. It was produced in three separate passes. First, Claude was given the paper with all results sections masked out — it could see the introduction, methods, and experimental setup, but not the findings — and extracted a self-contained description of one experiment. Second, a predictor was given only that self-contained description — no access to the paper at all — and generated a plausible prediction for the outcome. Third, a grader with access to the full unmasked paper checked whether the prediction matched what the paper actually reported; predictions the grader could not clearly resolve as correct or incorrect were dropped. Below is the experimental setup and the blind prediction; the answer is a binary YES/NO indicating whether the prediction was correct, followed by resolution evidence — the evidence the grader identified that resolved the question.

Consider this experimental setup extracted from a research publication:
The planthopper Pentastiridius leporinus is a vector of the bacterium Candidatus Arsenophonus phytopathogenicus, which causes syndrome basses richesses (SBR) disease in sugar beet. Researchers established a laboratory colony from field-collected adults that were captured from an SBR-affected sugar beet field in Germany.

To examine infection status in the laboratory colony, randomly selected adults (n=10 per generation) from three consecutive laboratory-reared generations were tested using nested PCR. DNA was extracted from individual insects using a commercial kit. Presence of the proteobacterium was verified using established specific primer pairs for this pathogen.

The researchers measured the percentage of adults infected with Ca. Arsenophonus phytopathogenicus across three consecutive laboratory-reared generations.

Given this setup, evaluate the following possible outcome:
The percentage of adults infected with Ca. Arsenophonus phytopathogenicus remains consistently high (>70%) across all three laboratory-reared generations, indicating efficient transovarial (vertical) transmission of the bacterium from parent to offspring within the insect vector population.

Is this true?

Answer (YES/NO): YES